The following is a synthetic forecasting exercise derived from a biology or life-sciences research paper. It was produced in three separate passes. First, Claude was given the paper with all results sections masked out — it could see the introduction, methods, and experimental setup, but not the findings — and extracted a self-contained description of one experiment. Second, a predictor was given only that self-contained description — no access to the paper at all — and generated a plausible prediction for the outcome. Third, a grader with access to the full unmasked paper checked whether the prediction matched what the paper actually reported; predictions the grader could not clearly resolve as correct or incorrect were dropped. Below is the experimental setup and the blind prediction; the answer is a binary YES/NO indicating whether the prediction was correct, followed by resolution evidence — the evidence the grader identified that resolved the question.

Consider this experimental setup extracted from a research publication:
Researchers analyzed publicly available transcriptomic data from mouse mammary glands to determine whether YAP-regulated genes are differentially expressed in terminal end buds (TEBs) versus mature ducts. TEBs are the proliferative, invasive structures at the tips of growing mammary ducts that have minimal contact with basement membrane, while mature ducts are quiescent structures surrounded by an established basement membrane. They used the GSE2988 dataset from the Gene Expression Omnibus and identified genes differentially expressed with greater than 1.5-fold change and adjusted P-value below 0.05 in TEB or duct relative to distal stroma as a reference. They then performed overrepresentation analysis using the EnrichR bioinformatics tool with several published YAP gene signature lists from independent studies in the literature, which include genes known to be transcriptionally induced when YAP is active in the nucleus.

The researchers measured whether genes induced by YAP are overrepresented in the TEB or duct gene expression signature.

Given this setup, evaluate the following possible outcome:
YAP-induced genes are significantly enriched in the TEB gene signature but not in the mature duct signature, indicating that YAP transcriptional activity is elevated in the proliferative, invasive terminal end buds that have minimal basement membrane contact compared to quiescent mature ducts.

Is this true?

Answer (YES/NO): YES